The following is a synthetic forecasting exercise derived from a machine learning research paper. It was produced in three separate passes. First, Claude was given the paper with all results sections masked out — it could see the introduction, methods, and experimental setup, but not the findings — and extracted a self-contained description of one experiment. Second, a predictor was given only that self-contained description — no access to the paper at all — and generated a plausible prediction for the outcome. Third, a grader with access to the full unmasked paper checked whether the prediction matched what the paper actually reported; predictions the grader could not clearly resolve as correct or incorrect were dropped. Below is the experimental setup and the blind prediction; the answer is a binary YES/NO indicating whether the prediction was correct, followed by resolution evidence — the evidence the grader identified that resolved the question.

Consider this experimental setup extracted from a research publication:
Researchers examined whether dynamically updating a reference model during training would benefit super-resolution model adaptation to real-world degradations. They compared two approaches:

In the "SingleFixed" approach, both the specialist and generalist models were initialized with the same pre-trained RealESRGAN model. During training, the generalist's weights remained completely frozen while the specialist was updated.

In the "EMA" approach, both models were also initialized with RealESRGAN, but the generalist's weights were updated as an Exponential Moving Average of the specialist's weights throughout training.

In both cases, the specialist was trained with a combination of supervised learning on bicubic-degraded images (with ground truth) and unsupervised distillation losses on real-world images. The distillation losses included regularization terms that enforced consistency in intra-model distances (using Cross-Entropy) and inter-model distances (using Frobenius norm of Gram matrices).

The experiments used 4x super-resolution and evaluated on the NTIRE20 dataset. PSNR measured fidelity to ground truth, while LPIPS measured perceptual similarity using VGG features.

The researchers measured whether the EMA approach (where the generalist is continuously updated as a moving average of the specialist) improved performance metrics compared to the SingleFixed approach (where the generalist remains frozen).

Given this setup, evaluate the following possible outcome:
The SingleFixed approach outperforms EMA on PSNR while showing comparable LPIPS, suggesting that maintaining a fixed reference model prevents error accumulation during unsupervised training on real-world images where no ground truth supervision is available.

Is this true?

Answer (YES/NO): NO